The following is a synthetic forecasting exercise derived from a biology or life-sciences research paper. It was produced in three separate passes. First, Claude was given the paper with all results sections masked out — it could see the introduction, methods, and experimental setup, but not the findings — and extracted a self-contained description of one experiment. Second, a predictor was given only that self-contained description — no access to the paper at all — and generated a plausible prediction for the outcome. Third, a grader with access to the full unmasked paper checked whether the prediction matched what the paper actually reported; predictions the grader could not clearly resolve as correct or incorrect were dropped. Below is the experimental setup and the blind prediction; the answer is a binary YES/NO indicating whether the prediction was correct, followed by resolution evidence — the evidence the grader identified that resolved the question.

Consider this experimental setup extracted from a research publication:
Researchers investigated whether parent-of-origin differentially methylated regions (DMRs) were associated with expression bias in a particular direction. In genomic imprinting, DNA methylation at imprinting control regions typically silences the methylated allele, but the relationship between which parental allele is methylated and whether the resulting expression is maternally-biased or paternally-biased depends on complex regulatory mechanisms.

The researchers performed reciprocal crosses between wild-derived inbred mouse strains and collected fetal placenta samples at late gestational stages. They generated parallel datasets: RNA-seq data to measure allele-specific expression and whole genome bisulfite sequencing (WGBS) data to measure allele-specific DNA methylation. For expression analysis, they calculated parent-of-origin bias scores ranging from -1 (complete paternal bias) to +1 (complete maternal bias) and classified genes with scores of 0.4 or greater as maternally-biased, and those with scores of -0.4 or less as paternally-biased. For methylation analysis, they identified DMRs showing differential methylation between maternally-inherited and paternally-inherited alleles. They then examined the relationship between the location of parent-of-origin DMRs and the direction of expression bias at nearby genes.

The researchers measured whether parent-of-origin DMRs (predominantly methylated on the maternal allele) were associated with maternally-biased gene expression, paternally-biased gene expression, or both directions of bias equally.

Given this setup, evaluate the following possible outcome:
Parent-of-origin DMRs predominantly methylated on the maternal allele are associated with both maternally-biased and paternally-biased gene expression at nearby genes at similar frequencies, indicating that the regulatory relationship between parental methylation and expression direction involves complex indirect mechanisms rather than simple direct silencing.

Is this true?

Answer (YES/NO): YES